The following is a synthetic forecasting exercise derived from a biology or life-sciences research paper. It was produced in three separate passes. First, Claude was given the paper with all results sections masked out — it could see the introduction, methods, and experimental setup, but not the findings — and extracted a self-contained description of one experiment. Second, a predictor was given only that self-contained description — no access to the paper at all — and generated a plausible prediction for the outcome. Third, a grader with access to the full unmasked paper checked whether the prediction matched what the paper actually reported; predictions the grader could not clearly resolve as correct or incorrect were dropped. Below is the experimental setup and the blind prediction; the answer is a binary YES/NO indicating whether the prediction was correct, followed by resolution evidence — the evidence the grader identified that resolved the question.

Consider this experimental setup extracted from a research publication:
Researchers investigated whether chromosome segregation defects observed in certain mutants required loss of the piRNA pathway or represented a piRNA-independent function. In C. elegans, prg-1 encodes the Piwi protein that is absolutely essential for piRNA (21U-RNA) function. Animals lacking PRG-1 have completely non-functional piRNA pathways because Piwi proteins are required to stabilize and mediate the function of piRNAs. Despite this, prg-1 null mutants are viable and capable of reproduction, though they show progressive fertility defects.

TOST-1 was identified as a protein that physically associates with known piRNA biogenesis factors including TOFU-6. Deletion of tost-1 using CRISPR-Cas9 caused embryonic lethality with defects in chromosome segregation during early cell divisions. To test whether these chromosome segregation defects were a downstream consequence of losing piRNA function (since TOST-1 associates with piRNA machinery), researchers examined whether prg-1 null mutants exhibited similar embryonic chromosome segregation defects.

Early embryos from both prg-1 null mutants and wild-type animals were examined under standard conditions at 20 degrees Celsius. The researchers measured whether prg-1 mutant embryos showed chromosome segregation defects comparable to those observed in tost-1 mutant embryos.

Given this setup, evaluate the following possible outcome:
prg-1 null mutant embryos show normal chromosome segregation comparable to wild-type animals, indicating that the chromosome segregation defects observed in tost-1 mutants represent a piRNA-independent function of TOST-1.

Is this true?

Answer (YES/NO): YES